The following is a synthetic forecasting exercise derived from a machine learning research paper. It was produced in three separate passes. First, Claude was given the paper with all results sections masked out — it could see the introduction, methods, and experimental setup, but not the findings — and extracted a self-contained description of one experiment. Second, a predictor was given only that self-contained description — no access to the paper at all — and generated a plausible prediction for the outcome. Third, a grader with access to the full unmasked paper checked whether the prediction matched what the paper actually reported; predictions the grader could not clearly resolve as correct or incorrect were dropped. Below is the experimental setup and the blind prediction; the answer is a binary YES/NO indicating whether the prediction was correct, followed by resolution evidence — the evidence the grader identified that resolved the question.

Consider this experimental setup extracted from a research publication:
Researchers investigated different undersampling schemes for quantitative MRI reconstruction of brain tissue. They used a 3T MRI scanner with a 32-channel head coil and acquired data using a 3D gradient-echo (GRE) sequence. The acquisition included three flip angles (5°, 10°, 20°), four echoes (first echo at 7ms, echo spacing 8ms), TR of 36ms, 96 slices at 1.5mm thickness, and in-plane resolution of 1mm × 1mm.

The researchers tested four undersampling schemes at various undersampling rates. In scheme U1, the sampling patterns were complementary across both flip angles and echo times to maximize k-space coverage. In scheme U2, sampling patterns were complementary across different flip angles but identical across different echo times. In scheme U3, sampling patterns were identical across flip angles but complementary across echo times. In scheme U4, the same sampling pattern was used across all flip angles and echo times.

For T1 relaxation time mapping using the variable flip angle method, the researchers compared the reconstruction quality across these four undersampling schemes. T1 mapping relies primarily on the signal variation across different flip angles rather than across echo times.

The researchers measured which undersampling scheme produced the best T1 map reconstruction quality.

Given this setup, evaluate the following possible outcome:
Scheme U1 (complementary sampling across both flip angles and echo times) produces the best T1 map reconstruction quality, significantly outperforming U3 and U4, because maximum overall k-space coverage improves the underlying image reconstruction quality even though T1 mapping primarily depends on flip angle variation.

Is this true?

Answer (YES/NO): NO